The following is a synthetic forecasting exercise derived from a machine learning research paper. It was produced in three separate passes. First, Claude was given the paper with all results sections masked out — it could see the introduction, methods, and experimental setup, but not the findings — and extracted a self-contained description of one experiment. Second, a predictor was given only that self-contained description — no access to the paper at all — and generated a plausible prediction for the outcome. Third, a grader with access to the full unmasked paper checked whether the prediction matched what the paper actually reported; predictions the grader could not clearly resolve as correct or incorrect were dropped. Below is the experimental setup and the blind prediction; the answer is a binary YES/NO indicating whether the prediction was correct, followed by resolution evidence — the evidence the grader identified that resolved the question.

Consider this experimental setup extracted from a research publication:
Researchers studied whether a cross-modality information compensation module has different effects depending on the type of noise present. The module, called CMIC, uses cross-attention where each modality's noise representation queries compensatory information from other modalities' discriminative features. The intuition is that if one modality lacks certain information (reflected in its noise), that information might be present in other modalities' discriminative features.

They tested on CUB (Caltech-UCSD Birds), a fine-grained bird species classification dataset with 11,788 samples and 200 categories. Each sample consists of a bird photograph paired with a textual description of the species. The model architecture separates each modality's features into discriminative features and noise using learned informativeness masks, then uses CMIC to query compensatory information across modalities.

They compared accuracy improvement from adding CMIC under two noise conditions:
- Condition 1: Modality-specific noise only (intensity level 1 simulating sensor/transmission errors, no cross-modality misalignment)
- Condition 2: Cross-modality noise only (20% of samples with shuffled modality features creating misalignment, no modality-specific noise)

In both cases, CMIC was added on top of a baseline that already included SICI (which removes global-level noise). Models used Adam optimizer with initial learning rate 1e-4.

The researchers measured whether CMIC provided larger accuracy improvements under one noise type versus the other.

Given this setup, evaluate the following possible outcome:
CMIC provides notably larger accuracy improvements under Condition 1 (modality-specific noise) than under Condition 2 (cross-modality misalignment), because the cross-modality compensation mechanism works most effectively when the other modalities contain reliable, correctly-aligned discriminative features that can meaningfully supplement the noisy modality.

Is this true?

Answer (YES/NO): YES